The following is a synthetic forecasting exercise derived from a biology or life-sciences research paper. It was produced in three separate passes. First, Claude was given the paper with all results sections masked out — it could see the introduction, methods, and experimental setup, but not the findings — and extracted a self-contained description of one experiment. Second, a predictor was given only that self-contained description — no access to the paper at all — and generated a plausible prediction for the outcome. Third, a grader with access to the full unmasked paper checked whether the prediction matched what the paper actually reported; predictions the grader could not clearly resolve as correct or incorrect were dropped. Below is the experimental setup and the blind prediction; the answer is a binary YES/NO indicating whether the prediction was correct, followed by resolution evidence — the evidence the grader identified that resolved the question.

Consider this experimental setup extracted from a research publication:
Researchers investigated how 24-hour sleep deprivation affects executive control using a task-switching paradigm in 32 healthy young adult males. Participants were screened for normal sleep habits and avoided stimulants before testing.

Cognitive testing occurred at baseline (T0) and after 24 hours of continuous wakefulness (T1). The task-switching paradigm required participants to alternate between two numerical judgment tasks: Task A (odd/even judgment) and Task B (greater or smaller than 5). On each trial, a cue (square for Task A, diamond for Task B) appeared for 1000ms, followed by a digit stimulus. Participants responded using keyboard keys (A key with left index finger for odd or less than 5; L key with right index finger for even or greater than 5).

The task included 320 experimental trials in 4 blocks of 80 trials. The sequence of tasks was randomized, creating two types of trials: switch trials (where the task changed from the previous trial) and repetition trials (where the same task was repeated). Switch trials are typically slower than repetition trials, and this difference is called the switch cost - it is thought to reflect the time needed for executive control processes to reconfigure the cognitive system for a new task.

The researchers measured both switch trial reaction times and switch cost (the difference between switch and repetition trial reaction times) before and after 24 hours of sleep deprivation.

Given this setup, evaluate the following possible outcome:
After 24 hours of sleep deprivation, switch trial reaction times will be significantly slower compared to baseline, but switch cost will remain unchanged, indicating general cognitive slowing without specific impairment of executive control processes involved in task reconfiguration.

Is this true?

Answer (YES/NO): NO